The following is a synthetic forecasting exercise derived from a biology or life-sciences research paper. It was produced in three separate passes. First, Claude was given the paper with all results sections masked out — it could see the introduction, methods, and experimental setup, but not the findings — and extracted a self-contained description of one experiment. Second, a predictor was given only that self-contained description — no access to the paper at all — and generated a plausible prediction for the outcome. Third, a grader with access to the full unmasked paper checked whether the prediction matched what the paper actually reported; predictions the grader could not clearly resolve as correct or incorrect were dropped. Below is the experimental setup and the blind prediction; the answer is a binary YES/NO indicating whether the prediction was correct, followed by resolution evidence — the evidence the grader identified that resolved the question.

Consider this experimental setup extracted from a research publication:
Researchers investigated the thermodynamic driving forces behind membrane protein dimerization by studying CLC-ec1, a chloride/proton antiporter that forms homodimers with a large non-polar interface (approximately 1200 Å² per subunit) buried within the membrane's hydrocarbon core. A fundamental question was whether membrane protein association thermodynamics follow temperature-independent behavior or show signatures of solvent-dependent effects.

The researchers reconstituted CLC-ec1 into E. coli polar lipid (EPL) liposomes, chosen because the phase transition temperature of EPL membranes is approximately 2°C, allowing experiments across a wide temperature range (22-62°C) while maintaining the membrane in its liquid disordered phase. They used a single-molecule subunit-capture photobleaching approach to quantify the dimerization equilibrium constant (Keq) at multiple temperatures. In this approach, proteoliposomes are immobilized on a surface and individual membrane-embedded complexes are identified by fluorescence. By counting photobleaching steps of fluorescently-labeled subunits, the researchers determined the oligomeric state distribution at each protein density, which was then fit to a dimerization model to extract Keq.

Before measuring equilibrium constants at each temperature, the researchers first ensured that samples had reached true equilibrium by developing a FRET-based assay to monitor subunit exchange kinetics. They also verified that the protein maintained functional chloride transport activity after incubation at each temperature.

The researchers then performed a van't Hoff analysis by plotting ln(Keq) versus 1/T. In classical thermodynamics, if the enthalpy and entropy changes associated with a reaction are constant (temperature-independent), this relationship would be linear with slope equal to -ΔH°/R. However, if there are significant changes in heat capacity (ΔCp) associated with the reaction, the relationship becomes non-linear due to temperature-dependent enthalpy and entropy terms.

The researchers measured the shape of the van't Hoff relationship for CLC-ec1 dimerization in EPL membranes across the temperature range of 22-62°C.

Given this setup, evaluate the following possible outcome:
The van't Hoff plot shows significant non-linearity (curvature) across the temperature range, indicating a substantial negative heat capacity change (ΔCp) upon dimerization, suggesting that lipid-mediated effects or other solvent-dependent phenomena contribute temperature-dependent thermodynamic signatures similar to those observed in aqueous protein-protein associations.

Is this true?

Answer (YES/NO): YES